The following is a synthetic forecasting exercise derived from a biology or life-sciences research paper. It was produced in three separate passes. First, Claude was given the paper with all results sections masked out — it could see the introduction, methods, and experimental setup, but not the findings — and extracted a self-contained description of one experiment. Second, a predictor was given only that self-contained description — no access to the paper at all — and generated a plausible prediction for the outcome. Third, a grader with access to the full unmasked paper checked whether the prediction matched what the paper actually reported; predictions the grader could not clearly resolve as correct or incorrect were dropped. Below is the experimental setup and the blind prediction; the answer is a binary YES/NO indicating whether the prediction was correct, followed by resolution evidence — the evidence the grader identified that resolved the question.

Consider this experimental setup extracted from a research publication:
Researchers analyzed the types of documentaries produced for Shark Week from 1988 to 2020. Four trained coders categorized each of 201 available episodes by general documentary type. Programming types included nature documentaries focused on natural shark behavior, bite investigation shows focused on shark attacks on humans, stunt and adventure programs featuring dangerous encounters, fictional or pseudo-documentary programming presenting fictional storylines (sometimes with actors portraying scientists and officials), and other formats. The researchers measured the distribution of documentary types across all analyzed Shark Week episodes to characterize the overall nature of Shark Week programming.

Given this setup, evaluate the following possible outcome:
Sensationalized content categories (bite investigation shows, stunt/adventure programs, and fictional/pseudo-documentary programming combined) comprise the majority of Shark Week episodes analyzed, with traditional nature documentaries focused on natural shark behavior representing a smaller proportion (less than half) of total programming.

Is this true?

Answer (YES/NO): NO